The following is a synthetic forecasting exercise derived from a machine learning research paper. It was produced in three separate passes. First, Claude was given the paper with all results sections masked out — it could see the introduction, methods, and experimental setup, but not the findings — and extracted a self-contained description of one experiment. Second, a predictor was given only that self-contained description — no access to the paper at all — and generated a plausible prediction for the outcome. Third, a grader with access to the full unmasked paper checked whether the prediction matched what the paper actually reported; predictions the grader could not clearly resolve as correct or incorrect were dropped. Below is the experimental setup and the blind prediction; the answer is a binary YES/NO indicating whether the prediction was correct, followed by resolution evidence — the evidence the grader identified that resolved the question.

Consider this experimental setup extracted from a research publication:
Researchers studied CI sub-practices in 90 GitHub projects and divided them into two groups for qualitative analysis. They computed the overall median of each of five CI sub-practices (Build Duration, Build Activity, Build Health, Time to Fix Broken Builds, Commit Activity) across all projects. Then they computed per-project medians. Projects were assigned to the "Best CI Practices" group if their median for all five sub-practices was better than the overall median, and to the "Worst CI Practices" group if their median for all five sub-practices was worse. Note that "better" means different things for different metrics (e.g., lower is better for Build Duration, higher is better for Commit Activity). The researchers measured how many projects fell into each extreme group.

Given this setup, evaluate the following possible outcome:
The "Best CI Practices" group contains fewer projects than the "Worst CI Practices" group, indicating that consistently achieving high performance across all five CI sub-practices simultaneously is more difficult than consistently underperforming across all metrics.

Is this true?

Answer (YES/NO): NO